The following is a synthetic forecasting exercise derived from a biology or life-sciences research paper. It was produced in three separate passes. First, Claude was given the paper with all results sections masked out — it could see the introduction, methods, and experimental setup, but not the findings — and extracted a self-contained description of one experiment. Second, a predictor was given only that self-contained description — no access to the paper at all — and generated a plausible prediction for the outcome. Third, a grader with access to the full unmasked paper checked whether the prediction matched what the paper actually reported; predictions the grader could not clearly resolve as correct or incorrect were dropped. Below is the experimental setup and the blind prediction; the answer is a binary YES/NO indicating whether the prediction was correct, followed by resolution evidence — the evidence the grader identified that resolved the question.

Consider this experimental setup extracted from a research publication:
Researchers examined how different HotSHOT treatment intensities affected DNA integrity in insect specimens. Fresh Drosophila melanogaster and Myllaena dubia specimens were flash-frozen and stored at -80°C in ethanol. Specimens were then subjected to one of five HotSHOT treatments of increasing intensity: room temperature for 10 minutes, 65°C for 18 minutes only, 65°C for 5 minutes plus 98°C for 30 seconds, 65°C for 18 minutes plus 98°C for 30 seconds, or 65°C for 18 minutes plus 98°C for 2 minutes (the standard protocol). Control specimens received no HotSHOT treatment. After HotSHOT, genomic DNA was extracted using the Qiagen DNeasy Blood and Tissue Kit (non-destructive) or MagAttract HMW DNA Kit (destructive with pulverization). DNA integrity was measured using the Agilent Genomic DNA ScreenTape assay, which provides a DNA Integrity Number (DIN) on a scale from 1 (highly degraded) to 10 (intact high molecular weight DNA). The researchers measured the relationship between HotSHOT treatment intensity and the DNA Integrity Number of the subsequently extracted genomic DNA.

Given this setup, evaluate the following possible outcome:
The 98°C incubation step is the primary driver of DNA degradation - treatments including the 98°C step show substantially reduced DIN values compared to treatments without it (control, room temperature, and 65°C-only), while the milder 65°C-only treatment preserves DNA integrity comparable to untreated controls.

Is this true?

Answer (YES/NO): NO